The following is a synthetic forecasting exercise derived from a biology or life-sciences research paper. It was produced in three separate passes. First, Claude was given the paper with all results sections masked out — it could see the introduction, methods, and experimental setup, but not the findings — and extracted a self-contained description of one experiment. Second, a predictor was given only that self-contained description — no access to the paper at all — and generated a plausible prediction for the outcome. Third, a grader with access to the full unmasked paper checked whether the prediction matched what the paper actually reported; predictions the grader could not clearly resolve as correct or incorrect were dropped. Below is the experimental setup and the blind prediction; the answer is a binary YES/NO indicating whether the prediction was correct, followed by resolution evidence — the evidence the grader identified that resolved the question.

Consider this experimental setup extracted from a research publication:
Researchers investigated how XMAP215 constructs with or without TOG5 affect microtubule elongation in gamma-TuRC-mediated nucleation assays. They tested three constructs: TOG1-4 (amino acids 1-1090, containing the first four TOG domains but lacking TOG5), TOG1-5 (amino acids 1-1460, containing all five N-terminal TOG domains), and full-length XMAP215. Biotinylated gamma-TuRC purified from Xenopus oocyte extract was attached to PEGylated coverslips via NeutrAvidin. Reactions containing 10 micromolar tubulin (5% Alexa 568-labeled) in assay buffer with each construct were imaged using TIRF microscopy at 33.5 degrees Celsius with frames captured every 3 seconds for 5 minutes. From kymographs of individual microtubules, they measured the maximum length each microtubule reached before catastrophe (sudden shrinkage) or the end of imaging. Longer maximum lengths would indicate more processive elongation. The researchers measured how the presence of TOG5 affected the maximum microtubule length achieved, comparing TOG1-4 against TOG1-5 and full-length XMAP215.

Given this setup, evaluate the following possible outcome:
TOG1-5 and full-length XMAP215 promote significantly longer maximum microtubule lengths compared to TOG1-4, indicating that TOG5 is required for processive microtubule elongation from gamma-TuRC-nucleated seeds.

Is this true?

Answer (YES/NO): YES